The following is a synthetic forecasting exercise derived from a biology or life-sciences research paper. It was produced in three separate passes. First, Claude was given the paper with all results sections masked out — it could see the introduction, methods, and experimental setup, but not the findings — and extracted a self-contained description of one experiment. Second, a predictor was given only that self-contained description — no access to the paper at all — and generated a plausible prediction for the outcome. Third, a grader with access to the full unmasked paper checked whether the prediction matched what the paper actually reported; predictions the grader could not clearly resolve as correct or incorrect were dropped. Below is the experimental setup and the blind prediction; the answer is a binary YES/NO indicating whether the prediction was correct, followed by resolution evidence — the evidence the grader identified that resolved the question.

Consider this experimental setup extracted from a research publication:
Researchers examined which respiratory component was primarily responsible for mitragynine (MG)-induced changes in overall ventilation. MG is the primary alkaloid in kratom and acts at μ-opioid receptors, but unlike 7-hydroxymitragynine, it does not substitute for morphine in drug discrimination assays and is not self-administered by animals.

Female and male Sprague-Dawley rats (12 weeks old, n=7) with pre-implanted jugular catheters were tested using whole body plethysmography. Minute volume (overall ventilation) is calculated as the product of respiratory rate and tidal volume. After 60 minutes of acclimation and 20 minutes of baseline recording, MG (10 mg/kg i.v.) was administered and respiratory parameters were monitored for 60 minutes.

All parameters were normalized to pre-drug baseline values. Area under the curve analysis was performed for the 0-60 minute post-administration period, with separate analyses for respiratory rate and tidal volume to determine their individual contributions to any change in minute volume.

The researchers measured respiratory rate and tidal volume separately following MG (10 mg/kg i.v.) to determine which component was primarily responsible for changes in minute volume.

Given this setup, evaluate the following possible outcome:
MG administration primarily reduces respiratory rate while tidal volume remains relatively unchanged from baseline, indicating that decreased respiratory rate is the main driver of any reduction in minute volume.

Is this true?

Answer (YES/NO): NO